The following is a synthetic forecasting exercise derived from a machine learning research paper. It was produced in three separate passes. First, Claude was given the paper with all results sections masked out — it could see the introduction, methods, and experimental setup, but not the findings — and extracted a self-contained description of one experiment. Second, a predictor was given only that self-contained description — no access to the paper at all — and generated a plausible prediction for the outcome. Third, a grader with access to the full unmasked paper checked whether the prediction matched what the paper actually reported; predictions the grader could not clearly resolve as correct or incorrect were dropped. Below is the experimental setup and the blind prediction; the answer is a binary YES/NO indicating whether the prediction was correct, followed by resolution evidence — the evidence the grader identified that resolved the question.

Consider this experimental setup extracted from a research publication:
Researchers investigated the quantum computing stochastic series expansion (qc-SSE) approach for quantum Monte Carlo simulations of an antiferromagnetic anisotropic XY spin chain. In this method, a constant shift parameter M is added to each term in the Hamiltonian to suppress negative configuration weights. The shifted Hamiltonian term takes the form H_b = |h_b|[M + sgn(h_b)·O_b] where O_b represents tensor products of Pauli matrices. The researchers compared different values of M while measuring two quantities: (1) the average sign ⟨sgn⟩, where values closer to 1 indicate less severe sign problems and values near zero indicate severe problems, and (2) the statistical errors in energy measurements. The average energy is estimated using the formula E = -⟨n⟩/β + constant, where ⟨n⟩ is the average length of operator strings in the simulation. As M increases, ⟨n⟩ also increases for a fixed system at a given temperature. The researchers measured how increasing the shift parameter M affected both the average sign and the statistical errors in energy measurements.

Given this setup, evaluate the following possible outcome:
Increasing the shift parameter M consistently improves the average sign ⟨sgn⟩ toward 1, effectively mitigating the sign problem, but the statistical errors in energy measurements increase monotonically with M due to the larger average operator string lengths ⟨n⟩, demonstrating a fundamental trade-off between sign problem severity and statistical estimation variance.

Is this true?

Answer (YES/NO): NO